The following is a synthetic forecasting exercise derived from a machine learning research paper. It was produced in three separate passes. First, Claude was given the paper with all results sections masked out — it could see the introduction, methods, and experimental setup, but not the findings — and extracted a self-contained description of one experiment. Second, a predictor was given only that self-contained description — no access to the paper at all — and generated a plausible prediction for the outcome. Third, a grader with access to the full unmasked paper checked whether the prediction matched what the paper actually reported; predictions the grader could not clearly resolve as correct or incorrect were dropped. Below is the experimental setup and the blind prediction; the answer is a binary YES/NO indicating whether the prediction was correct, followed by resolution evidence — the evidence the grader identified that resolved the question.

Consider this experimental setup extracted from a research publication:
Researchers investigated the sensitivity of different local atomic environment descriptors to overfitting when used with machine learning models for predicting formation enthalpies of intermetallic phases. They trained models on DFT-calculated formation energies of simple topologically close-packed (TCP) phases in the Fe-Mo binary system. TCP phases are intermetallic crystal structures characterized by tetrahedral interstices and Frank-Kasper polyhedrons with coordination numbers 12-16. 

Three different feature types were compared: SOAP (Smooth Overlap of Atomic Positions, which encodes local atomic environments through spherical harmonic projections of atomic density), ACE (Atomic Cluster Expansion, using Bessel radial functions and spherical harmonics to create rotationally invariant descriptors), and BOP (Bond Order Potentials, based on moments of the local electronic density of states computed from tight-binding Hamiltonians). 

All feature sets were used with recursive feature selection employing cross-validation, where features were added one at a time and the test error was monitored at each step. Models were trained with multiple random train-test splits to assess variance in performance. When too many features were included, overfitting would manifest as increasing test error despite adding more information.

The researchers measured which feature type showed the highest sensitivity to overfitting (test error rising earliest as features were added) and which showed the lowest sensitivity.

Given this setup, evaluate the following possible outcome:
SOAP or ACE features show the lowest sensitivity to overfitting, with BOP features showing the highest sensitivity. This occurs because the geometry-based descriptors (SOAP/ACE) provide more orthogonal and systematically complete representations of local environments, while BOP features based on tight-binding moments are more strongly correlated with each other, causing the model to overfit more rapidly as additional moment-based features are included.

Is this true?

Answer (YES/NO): YES